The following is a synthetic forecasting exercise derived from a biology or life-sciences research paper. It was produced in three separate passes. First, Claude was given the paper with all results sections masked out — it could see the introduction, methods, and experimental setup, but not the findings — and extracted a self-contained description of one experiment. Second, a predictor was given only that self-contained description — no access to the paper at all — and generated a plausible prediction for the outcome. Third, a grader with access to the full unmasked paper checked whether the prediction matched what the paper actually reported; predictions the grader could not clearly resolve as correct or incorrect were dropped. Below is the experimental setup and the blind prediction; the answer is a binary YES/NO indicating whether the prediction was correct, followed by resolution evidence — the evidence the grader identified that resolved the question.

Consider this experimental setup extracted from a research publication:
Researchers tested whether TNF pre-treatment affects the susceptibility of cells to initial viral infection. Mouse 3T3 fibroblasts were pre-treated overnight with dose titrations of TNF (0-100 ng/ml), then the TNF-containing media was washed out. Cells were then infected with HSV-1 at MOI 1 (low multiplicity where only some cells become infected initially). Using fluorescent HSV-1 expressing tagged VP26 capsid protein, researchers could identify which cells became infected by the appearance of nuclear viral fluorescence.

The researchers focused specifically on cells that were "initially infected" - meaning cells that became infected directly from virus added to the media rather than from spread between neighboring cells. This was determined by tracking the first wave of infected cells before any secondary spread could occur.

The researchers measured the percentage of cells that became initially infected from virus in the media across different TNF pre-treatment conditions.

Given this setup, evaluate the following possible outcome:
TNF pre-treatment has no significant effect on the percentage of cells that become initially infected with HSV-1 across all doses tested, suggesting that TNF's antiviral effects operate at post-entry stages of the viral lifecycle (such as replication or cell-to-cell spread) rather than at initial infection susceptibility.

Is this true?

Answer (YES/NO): YES